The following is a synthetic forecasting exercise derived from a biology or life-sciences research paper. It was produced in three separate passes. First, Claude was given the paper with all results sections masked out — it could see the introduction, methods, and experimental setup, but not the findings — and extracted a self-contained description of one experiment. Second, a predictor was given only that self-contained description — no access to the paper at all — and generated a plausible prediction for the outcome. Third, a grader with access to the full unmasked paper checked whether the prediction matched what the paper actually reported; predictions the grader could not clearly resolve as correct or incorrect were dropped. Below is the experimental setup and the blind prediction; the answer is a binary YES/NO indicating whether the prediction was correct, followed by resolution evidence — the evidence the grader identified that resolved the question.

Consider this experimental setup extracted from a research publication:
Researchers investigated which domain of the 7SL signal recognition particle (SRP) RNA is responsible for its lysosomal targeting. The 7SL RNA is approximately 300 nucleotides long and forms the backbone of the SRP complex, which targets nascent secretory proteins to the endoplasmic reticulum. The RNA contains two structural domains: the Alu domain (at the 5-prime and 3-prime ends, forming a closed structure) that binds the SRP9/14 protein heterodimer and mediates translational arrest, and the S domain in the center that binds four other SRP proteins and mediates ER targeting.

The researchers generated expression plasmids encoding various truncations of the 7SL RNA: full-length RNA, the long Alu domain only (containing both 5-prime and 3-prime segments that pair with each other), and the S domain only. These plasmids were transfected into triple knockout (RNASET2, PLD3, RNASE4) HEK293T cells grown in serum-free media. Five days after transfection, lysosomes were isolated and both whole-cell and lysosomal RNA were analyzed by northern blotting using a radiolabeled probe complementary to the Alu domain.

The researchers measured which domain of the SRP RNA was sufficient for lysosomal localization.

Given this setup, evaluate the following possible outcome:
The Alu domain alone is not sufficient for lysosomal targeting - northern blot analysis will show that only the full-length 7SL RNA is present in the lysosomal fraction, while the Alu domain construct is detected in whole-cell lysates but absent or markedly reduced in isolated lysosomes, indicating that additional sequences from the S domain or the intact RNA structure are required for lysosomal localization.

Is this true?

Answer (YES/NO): NO